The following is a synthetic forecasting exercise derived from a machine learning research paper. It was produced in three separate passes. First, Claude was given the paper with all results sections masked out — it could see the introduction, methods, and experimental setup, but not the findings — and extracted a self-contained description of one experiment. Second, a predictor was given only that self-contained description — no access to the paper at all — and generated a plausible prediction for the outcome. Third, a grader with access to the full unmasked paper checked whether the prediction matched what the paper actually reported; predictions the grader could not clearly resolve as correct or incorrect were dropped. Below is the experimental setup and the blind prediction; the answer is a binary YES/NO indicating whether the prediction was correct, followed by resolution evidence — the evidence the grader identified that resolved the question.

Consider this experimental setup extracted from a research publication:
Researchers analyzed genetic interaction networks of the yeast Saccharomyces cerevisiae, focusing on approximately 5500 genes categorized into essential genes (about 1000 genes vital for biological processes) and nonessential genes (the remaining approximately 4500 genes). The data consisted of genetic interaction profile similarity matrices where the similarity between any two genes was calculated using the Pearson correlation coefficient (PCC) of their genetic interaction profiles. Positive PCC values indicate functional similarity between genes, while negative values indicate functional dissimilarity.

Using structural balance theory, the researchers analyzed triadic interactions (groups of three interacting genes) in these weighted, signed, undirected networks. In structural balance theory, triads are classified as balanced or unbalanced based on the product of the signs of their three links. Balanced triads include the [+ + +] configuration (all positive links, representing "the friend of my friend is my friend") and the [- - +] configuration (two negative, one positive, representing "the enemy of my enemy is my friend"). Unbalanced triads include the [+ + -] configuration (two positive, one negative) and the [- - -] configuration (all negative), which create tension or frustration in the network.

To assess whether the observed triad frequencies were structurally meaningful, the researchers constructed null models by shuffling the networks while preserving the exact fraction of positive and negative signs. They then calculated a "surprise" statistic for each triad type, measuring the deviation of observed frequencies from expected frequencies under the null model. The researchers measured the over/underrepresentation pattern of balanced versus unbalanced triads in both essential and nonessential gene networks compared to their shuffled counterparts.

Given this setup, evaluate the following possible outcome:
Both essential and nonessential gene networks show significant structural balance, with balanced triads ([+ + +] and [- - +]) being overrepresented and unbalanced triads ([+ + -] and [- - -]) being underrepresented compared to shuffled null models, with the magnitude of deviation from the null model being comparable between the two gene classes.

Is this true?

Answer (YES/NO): NO